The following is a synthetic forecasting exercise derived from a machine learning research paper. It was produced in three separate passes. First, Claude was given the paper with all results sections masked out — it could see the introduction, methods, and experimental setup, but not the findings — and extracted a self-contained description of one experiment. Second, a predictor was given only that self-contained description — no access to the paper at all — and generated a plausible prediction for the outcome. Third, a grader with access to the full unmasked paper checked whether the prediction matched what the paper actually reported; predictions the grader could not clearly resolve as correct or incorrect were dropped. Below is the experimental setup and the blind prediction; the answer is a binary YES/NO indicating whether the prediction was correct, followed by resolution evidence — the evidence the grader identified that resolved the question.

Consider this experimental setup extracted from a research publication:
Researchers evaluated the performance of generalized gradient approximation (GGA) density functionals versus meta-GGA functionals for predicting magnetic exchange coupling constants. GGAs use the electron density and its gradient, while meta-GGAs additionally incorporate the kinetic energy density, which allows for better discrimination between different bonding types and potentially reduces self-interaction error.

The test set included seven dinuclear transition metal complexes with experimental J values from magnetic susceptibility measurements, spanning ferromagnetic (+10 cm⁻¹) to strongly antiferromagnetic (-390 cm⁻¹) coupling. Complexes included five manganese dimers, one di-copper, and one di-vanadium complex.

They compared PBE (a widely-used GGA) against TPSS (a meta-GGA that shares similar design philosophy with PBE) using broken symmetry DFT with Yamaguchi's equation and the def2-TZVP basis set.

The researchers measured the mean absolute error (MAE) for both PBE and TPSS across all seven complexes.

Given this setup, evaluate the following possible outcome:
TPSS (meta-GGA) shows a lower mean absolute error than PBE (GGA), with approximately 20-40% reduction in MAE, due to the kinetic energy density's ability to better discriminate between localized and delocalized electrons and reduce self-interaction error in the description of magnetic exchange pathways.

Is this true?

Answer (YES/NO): YES